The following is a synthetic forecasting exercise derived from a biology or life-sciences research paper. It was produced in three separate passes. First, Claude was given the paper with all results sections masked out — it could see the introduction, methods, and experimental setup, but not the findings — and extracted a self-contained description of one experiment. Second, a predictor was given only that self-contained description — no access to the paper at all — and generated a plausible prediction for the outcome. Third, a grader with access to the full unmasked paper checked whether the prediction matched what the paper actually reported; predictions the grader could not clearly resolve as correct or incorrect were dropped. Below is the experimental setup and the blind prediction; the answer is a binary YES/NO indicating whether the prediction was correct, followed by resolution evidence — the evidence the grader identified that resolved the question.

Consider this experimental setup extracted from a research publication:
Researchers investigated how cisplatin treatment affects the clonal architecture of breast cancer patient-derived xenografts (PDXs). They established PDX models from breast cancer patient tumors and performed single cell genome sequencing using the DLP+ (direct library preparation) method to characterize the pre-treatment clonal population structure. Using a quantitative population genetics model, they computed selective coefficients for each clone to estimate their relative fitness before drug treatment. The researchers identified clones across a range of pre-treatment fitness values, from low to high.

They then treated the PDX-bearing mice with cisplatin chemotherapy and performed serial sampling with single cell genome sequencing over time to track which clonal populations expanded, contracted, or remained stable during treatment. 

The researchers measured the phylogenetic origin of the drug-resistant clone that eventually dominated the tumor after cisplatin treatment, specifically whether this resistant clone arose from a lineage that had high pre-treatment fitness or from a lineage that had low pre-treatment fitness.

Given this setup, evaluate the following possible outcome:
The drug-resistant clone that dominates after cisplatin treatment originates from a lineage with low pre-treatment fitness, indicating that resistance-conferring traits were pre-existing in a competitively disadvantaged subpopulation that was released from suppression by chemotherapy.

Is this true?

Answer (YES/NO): YES